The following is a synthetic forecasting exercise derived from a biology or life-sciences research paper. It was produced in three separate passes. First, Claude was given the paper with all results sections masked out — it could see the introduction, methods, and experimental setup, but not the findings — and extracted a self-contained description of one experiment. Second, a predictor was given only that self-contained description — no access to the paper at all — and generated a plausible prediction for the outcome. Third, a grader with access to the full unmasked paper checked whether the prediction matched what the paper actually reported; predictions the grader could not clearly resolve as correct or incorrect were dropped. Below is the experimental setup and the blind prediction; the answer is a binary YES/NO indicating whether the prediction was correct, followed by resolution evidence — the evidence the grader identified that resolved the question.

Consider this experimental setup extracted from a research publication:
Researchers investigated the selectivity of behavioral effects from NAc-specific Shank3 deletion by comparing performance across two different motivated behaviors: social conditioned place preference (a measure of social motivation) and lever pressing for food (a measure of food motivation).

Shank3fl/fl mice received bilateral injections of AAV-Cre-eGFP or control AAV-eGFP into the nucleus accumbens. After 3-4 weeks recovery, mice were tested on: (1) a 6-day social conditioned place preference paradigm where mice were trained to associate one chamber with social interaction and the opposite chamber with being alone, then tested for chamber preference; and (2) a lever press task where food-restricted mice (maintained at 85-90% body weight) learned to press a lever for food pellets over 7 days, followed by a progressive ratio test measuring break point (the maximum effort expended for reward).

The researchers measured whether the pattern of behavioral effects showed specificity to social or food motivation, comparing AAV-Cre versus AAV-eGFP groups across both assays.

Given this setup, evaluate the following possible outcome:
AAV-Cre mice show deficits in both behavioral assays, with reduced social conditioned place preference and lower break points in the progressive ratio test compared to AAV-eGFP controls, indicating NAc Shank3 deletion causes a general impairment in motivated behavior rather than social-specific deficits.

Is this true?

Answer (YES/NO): NO